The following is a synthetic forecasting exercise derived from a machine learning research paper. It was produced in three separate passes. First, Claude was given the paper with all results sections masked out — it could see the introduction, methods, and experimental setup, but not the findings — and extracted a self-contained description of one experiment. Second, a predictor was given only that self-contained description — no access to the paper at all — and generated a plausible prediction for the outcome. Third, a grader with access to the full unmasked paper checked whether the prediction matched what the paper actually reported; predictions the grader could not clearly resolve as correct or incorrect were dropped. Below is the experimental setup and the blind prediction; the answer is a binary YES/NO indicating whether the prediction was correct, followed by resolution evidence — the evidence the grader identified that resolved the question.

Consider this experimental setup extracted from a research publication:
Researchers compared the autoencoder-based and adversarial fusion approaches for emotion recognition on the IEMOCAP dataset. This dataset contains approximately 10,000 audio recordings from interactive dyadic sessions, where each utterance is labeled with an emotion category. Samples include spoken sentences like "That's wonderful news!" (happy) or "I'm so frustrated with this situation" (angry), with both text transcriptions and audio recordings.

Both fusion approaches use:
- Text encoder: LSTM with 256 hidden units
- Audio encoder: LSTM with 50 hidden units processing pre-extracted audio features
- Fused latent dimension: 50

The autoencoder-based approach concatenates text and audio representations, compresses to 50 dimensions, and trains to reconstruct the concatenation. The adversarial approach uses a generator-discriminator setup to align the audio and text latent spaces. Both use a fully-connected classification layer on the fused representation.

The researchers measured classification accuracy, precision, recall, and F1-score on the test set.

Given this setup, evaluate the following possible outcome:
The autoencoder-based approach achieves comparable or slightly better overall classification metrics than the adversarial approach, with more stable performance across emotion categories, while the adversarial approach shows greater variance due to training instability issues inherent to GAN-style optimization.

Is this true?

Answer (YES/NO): NO